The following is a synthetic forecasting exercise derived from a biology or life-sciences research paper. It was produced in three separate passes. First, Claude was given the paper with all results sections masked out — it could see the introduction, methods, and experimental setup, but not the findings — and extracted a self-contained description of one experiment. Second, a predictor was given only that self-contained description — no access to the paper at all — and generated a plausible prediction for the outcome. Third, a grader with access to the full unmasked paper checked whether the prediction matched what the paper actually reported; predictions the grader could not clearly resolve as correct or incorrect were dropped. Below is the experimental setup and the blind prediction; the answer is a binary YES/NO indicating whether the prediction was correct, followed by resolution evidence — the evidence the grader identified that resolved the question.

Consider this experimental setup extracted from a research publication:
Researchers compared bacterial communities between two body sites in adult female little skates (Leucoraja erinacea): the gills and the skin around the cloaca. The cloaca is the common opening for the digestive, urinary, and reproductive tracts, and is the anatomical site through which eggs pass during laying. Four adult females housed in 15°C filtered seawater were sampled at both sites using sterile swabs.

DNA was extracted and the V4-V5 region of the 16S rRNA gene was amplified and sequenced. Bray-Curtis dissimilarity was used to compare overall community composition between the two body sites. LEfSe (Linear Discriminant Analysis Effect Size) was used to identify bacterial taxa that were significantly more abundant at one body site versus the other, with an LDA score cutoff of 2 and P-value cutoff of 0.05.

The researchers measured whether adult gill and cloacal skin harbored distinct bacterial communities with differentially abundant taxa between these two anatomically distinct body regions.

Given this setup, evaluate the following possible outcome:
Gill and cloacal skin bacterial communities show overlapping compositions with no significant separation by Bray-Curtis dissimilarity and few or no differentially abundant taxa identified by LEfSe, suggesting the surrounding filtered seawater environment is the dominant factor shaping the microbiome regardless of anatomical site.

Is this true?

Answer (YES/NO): NO